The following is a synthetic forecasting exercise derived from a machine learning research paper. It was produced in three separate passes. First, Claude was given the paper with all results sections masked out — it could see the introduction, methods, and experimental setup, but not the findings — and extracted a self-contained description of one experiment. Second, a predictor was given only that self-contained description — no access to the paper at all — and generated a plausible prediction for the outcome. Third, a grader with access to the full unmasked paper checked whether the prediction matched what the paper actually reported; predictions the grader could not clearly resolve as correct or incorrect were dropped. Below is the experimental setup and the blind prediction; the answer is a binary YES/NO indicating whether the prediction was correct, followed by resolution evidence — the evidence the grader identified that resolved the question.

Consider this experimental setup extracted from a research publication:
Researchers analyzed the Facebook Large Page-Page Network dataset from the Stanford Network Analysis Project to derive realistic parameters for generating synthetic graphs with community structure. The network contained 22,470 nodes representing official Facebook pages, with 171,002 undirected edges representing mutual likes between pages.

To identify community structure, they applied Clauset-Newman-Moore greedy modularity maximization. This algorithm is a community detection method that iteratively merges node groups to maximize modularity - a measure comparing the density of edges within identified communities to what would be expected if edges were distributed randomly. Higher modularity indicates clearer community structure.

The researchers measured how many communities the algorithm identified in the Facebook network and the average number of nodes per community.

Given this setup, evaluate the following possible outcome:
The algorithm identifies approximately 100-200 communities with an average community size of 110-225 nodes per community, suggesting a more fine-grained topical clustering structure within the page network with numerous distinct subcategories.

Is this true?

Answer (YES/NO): YES